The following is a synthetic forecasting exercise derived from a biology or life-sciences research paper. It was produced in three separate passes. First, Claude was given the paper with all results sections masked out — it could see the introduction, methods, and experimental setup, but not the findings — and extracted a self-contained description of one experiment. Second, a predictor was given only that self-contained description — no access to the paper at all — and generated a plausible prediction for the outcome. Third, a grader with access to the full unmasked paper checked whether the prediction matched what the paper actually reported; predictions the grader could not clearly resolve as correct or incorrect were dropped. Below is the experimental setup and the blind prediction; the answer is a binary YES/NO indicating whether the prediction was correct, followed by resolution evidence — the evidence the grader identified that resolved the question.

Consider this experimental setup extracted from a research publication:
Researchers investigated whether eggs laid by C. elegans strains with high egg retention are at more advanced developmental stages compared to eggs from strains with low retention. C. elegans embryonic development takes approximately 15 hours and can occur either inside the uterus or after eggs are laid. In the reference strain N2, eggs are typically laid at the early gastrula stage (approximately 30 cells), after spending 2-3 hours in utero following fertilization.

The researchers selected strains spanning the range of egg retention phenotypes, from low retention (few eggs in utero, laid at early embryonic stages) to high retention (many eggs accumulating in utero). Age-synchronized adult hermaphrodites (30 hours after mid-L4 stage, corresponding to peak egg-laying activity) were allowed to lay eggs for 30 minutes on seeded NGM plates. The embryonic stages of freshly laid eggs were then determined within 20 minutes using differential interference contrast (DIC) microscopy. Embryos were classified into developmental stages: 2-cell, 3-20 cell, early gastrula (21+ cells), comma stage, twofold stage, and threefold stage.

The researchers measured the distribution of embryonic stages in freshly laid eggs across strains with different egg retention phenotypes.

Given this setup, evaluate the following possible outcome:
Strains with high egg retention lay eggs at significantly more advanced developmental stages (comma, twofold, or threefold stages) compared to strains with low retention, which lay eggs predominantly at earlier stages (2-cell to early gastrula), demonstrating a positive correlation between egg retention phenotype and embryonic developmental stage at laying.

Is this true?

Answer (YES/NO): YES